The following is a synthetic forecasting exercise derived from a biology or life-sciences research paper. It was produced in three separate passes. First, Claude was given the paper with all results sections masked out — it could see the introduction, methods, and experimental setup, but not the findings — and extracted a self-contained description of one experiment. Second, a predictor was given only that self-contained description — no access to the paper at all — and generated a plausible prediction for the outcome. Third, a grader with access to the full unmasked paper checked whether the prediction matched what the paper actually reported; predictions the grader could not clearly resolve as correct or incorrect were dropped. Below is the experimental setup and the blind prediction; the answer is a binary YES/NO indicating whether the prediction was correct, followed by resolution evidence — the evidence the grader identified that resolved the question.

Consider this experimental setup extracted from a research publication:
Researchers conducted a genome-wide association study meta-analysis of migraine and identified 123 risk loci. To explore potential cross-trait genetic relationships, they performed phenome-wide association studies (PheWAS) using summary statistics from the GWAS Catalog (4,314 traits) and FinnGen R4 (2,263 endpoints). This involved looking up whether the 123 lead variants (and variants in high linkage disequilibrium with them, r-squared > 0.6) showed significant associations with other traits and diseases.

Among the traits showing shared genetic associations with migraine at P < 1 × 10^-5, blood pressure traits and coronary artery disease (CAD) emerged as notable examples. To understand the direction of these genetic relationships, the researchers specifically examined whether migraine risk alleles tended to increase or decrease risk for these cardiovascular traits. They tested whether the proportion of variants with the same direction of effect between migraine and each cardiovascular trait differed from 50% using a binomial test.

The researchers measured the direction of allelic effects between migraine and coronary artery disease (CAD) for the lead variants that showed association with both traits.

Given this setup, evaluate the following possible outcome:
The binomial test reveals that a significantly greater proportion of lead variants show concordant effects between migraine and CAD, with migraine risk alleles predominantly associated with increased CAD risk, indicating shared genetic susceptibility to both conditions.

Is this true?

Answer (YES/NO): NO